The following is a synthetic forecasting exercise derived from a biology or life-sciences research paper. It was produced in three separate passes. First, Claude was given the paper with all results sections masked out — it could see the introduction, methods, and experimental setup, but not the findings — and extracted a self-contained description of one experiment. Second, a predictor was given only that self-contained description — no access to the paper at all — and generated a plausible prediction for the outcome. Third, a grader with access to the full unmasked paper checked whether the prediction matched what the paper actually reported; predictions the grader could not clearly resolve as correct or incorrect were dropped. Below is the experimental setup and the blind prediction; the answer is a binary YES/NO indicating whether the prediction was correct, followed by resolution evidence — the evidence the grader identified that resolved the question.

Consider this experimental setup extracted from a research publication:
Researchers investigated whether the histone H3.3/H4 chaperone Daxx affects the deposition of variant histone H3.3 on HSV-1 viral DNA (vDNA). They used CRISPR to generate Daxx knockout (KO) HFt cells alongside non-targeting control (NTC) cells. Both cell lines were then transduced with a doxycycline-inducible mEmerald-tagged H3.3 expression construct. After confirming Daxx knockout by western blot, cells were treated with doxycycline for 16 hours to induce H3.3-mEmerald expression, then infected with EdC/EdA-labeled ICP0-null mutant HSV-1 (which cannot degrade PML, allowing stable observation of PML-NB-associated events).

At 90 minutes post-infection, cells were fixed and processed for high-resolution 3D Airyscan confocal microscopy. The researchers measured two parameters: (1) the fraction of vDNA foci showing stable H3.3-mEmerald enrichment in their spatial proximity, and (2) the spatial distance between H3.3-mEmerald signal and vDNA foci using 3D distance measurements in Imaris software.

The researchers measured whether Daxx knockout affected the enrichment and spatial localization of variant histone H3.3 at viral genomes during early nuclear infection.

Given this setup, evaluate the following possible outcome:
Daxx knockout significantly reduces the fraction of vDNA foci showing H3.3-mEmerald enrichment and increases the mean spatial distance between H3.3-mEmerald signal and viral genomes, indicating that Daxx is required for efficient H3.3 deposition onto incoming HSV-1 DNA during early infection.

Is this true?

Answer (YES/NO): YES